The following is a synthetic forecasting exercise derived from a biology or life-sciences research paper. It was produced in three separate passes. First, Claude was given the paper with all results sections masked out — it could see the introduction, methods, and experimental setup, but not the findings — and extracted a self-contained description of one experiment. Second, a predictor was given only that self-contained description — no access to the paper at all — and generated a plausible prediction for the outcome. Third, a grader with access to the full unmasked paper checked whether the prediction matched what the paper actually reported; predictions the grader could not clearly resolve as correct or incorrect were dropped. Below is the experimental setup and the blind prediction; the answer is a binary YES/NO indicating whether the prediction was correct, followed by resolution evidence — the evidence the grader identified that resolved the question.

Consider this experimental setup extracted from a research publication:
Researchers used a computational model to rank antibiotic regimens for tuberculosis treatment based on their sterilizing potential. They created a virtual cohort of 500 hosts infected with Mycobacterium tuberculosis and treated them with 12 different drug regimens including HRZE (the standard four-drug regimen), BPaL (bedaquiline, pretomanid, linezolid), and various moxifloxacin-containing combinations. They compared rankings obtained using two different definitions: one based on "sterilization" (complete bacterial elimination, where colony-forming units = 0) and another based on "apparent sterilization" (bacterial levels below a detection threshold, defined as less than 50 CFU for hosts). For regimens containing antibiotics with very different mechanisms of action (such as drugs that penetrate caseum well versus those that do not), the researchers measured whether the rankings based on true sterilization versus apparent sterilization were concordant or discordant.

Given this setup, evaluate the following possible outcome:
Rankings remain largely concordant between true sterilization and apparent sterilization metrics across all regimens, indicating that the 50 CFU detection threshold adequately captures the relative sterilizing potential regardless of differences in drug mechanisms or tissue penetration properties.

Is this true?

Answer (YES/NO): NO